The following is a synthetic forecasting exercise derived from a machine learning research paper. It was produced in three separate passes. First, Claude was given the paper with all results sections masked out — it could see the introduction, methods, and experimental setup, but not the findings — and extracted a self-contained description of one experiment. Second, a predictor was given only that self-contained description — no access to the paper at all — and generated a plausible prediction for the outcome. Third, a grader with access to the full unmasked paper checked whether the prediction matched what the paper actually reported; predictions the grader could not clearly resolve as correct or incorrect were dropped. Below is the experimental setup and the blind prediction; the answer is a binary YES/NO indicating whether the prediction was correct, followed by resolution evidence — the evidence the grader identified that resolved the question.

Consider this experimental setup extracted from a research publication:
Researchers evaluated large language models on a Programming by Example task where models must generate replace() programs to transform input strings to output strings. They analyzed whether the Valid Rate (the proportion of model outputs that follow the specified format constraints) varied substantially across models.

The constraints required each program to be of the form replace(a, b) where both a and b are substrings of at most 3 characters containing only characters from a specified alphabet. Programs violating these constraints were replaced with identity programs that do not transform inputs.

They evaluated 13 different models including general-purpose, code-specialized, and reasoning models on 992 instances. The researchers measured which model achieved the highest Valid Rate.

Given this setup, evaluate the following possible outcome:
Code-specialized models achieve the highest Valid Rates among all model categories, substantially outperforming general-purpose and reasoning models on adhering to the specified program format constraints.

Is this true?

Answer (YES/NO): NO